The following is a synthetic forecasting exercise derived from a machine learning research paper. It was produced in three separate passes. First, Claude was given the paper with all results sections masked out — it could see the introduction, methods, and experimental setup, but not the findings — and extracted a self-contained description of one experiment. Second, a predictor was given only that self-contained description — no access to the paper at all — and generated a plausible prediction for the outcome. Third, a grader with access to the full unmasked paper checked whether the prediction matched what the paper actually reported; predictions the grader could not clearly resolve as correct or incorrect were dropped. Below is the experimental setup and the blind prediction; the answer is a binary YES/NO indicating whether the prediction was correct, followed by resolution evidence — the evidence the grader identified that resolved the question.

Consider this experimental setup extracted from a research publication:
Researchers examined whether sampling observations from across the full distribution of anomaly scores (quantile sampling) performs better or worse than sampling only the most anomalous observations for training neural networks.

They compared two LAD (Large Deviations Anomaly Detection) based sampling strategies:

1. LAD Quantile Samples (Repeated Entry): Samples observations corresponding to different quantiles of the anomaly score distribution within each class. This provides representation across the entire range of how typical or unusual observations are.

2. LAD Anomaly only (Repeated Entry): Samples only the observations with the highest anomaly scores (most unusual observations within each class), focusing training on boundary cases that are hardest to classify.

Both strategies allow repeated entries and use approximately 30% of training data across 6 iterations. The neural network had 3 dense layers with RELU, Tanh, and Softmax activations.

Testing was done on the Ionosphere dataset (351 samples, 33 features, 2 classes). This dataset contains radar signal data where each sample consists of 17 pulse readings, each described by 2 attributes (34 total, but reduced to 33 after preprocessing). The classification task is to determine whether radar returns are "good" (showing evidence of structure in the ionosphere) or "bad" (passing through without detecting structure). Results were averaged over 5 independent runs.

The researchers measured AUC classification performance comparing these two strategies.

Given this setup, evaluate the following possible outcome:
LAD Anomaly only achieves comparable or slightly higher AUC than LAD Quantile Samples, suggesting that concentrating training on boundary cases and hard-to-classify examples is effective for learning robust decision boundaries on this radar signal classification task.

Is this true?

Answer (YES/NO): NO